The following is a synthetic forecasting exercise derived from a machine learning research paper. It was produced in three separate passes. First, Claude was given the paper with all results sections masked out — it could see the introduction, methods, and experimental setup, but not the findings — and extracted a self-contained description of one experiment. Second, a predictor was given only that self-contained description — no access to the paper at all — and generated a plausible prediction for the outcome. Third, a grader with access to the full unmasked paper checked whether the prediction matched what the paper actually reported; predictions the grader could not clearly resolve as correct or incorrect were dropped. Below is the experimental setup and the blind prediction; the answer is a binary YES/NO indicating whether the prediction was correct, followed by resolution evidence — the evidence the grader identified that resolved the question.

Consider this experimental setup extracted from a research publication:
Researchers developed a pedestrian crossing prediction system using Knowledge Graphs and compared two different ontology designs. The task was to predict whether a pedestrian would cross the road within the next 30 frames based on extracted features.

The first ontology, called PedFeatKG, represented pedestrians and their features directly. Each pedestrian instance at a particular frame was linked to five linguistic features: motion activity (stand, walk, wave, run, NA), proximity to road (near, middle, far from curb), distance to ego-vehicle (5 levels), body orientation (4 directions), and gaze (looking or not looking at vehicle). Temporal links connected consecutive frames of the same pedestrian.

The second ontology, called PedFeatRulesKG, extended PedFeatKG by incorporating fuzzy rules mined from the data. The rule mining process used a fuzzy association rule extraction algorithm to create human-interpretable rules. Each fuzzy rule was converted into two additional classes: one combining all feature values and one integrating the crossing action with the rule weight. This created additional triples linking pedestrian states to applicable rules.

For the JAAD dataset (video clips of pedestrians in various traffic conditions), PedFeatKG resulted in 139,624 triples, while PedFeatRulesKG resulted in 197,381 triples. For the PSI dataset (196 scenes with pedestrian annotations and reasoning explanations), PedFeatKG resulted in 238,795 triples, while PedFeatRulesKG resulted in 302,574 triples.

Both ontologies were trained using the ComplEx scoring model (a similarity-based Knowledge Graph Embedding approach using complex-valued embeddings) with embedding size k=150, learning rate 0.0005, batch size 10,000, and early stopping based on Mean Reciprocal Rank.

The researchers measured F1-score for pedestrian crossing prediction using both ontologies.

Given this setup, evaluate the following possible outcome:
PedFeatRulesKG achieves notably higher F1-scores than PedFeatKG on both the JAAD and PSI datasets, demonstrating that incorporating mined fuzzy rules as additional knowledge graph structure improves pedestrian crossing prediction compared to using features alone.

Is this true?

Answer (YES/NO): NO